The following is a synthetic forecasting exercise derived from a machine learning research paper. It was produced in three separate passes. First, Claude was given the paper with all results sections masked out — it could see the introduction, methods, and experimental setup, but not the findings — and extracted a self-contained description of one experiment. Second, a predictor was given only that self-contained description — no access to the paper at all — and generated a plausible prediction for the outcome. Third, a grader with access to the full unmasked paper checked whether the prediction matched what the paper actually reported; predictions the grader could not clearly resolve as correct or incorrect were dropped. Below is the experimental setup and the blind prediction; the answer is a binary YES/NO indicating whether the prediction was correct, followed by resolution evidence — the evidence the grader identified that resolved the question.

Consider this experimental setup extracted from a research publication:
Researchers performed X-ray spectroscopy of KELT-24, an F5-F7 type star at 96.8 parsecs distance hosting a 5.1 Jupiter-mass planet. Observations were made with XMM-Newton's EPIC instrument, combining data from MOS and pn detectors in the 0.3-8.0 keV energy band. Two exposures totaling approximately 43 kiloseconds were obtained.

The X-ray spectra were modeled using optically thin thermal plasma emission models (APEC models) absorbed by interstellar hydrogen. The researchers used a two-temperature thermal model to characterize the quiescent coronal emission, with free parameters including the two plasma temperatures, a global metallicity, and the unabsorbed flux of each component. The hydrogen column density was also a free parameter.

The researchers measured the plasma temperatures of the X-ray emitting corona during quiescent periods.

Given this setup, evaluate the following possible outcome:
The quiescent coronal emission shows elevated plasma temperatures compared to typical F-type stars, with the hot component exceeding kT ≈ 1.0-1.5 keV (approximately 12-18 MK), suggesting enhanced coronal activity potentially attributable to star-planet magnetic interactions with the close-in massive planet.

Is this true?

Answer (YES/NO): NO